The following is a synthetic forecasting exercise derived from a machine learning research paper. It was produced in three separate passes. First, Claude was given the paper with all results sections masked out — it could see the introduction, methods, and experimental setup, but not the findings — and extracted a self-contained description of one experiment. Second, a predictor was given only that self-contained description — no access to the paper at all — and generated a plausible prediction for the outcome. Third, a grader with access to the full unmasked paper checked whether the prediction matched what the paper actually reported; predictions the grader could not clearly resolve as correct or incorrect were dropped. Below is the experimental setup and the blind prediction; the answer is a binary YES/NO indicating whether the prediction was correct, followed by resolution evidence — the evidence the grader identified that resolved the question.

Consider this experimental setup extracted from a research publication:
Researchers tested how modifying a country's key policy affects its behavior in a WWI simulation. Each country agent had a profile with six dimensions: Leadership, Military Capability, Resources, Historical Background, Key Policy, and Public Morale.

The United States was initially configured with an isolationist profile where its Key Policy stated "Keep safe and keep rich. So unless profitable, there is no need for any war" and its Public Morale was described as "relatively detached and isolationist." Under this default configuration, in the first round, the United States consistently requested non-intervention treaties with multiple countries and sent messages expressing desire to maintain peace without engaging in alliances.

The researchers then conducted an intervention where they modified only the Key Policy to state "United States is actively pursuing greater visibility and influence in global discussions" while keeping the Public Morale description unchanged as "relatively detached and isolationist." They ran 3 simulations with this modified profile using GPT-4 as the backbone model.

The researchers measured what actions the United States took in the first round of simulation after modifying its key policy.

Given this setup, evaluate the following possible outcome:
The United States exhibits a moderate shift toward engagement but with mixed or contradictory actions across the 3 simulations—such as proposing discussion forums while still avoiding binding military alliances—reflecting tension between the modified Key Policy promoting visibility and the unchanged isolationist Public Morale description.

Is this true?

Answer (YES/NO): NO